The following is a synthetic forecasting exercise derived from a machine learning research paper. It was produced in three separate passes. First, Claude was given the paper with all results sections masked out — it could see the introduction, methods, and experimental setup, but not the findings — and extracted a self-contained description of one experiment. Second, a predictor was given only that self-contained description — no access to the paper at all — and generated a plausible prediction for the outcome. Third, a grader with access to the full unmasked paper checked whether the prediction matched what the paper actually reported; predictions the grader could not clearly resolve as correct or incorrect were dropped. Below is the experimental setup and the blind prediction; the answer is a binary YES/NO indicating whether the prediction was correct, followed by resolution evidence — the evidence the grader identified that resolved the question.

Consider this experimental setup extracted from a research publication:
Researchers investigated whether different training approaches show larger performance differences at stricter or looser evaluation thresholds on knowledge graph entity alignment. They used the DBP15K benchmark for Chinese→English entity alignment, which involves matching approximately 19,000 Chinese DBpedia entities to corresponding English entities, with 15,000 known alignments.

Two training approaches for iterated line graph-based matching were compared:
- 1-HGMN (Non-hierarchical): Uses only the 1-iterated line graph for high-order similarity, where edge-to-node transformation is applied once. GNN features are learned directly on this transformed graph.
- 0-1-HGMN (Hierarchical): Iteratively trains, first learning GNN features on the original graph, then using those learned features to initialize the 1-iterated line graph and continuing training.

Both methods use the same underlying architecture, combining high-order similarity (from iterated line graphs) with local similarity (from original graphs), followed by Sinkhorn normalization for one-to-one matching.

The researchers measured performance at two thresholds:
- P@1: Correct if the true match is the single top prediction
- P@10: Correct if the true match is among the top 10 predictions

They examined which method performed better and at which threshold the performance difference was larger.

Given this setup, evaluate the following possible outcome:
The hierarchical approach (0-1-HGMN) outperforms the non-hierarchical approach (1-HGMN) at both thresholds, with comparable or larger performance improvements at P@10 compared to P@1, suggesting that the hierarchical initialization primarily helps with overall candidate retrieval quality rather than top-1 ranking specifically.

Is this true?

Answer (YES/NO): NO